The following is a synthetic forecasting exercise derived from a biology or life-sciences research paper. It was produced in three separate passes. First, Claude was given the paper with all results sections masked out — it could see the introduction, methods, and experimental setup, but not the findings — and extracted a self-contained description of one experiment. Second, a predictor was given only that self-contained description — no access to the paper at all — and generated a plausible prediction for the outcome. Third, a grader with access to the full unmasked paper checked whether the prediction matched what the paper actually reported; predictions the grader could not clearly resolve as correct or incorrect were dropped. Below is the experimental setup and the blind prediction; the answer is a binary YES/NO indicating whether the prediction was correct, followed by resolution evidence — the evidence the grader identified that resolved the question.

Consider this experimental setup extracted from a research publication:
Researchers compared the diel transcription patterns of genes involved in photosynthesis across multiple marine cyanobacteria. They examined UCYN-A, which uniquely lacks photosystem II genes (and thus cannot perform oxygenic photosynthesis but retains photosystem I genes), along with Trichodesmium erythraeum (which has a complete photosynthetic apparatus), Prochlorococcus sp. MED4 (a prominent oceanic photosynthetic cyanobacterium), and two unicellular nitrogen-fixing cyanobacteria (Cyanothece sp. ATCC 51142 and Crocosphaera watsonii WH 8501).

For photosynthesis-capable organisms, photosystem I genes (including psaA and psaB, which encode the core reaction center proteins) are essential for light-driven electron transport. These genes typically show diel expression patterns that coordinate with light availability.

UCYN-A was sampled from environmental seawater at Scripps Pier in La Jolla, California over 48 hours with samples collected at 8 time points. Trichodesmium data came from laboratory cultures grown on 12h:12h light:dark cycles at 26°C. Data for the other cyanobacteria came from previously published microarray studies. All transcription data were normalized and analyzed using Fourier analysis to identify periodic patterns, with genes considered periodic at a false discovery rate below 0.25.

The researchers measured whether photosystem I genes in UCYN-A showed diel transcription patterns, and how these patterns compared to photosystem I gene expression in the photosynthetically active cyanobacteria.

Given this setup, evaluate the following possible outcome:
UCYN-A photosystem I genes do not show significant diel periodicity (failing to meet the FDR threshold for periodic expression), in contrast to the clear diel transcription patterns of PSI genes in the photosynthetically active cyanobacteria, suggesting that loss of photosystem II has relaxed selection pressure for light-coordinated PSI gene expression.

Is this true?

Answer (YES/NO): NO